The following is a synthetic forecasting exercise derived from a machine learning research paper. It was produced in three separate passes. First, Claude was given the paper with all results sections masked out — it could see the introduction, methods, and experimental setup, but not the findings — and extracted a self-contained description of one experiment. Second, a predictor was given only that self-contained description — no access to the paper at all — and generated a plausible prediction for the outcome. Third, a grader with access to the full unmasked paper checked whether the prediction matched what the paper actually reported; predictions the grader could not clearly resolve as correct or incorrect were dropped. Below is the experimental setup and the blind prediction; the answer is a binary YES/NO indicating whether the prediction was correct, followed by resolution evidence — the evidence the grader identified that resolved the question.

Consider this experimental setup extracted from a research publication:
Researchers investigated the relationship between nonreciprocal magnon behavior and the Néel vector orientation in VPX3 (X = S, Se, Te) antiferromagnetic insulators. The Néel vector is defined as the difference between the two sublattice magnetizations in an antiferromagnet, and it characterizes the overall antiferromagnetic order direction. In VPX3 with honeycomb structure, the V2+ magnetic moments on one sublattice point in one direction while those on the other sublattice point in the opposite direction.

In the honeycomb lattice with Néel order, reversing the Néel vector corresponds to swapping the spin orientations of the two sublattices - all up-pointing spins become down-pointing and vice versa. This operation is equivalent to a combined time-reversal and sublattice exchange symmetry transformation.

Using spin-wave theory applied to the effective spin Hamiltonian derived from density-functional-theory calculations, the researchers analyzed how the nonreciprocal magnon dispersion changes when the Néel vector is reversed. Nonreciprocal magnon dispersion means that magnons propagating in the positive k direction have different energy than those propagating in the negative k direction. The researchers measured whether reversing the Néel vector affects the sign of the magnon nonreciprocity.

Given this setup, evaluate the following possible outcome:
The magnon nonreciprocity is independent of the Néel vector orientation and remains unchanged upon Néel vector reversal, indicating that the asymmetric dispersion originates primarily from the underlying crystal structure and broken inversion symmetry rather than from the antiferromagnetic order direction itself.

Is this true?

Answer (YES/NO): NO